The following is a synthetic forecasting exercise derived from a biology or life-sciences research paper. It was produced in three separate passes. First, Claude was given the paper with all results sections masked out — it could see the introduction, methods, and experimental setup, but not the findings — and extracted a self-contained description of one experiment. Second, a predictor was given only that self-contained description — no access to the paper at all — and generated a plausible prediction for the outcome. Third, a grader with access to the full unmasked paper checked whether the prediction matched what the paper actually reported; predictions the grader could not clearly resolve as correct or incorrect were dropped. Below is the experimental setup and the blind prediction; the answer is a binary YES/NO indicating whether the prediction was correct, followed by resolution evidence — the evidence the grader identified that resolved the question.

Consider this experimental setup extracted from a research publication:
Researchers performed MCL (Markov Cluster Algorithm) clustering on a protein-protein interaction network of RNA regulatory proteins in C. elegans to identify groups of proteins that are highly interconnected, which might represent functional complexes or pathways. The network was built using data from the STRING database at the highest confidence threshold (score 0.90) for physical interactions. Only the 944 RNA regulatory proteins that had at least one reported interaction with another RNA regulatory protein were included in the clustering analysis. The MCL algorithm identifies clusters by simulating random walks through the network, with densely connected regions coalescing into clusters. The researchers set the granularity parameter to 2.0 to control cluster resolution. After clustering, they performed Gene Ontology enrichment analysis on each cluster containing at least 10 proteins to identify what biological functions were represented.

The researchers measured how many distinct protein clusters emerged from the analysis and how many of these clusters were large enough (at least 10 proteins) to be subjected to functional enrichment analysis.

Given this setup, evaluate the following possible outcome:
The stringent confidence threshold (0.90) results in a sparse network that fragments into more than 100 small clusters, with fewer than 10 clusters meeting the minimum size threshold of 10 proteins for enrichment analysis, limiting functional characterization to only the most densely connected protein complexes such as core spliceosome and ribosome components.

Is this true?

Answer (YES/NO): NO